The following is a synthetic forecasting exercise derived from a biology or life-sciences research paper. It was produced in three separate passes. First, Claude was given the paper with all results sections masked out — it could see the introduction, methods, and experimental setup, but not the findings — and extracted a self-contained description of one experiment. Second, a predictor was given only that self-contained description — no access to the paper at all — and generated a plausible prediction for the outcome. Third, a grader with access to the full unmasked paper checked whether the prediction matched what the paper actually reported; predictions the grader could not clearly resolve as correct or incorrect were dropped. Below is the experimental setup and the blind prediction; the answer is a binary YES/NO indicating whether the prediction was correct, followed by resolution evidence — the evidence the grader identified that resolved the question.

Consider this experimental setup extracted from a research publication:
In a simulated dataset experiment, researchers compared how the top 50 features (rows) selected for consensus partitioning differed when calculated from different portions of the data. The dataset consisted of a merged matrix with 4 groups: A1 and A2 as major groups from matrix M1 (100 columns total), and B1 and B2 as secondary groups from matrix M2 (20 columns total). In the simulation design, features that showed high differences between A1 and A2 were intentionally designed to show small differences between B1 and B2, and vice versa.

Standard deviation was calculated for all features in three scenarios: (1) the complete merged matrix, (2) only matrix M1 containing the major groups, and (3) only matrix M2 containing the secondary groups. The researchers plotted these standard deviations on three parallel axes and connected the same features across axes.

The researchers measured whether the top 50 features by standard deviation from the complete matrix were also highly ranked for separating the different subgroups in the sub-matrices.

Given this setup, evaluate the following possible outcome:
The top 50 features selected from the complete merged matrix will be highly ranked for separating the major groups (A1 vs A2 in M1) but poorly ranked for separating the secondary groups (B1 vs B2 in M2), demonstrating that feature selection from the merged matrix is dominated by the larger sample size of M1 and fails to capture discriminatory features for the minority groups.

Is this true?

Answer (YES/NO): YES